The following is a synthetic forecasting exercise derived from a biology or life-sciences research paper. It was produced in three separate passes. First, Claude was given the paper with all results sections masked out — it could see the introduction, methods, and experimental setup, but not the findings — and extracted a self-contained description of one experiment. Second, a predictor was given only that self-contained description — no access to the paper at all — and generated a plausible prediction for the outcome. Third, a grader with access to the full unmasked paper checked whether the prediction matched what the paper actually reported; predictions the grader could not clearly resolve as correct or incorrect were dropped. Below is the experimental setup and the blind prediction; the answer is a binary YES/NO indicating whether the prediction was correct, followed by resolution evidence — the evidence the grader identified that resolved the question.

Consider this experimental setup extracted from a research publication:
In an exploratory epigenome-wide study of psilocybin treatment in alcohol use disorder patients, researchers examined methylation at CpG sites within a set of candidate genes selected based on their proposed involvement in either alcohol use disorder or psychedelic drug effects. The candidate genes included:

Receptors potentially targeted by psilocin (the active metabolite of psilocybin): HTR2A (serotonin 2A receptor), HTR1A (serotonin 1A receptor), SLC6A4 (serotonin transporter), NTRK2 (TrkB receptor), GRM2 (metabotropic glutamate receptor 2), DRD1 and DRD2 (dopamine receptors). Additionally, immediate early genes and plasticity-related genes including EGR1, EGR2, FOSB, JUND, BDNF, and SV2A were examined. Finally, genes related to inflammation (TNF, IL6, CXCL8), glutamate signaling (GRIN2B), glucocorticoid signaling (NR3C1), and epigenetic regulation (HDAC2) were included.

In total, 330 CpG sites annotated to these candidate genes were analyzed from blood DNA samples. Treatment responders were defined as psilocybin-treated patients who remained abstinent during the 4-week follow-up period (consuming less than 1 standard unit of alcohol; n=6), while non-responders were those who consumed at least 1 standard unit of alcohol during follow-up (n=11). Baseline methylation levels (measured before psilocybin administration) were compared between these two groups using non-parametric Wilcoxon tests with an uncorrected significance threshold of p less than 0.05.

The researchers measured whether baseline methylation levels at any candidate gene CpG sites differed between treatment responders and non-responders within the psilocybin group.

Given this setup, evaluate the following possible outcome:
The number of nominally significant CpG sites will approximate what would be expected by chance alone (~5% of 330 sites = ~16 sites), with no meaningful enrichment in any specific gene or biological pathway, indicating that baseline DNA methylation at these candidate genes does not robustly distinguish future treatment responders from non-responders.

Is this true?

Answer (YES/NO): NO